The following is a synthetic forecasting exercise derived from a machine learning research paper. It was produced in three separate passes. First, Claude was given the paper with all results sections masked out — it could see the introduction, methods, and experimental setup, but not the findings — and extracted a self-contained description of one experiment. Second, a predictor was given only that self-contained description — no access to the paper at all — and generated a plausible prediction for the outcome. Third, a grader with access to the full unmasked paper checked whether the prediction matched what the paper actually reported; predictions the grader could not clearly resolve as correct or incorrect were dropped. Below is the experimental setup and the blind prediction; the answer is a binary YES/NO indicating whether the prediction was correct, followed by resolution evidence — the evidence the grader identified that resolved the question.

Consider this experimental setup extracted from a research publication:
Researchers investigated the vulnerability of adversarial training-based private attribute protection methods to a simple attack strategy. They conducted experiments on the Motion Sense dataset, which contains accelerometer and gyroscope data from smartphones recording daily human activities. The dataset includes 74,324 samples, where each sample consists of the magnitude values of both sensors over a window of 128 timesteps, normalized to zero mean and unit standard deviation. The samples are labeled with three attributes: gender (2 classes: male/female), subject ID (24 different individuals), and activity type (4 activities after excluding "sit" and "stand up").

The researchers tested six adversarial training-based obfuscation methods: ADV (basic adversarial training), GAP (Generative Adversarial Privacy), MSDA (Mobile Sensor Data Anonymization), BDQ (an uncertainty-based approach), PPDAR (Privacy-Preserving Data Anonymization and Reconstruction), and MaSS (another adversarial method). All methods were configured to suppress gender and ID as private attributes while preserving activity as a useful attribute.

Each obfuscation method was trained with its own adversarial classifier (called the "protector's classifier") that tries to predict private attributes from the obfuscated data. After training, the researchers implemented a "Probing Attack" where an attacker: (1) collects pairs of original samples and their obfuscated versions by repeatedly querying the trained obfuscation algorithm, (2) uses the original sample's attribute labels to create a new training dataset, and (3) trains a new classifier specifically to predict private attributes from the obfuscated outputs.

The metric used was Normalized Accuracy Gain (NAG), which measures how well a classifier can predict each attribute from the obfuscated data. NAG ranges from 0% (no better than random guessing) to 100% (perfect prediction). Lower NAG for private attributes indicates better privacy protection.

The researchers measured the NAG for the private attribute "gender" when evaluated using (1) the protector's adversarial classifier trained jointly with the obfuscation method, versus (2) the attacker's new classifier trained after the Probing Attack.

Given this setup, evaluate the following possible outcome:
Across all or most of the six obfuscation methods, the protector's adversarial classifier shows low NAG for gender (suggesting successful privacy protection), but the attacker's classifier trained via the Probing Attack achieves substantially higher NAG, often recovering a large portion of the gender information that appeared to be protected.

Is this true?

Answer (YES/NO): YES